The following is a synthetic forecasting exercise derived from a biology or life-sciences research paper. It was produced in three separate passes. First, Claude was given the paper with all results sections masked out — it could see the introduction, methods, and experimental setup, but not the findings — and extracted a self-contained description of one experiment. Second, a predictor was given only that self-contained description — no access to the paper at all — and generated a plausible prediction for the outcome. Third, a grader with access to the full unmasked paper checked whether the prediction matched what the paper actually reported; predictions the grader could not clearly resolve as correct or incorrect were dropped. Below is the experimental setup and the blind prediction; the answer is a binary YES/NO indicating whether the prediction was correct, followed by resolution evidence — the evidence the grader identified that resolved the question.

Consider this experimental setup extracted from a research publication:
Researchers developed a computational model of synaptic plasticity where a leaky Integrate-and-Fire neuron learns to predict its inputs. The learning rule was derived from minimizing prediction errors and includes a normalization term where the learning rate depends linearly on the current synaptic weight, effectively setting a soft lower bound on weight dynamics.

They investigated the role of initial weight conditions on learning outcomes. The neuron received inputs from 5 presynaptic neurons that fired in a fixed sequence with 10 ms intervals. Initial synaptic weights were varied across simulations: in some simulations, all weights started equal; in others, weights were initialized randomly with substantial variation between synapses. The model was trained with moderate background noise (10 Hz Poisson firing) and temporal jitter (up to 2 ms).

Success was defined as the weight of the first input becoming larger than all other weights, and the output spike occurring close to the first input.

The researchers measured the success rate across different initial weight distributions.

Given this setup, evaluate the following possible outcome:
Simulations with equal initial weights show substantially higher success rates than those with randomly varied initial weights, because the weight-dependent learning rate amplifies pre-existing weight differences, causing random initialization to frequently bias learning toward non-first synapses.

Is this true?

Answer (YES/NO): NO